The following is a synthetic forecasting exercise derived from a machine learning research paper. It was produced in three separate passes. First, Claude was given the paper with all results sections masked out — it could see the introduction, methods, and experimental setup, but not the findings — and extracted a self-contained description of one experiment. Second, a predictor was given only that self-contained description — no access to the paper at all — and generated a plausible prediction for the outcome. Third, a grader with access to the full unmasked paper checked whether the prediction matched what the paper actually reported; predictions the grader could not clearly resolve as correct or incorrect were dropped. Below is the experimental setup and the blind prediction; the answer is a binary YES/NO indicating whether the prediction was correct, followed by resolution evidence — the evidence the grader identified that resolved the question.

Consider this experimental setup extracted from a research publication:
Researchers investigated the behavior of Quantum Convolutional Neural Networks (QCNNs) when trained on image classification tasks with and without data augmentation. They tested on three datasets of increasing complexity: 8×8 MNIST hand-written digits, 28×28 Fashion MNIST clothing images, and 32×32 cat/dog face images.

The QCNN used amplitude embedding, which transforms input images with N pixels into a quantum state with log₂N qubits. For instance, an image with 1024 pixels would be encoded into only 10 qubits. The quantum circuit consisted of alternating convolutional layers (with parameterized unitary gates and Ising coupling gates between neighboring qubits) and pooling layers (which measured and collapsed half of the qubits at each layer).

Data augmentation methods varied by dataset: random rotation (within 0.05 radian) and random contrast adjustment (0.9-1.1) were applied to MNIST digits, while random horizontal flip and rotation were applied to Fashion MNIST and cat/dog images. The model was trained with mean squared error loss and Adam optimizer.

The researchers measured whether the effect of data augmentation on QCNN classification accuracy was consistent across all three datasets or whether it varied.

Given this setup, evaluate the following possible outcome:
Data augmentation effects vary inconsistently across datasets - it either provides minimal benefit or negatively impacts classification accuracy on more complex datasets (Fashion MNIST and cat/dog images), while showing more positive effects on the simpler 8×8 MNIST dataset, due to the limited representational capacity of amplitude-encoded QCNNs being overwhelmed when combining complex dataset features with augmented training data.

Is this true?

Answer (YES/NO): NO